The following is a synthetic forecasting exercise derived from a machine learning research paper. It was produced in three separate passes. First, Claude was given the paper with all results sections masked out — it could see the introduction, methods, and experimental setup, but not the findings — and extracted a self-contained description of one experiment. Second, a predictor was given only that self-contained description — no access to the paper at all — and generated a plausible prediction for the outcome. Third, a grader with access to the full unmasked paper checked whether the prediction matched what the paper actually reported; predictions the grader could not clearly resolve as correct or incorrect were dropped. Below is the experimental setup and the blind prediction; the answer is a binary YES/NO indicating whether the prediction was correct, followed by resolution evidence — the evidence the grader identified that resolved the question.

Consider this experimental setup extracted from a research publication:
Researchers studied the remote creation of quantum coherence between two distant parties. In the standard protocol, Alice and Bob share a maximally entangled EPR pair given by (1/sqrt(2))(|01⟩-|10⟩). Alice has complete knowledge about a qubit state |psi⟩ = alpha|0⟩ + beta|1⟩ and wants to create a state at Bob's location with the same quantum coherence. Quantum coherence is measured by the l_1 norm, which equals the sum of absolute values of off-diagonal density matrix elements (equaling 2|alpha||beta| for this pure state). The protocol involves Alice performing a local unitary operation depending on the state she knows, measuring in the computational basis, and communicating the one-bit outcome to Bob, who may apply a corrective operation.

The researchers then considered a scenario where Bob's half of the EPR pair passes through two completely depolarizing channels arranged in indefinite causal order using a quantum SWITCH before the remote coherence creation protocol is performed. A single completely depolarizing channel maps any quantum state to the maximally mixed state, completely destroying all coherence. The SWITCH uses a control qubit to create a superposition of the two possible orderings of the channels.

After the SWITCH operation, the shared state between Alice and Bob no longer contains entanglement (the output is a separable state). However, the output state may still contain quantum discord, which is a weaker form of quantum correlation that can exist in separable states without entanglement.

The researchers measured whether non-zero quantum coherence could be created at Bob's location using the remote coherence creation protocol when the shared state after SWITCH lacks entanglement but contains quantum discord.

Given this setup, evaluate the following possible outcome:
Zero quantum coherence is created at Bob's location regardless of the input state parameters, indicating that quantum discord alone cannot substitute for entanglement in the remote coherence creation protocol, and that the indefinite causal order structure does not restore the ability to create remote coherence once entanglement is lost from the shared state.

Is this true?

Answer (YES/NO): NO